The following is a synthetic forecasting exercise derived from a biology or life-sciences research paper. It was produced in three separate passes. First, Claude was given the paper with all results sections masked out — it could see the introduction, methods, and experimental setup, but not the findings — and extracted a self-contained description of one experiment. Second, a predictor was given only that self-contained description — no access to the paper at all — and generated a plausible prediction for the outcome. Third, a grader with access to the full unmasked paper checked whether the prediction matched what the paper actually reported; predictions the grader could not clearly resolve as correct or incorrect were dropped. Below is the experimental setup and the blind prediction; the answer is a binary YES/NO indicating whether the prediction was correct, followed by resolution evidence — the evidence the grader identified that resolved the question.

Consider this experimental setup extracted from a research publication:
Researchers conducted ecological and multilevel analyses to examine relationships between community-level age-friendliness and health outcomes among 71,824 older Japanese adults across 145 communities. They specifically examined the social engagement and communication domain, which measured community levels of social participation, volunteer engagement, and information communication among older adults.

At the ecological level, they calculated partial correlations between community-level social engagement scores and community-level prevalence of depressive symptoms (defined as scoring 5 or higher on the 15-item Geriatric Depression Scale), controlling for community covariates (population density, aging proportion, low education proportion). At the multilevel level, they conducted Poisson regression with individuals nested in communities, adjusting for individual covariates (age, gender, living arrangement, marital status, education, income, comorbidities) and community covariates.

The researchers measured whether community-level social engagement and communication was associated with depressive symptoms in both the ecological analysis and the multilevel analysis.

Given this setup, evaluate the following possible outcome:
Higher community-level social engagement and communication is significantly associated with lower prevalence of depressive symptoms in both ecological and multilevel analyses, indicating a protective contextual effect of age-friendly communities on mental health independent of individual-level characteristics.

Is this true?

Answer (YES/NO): YES